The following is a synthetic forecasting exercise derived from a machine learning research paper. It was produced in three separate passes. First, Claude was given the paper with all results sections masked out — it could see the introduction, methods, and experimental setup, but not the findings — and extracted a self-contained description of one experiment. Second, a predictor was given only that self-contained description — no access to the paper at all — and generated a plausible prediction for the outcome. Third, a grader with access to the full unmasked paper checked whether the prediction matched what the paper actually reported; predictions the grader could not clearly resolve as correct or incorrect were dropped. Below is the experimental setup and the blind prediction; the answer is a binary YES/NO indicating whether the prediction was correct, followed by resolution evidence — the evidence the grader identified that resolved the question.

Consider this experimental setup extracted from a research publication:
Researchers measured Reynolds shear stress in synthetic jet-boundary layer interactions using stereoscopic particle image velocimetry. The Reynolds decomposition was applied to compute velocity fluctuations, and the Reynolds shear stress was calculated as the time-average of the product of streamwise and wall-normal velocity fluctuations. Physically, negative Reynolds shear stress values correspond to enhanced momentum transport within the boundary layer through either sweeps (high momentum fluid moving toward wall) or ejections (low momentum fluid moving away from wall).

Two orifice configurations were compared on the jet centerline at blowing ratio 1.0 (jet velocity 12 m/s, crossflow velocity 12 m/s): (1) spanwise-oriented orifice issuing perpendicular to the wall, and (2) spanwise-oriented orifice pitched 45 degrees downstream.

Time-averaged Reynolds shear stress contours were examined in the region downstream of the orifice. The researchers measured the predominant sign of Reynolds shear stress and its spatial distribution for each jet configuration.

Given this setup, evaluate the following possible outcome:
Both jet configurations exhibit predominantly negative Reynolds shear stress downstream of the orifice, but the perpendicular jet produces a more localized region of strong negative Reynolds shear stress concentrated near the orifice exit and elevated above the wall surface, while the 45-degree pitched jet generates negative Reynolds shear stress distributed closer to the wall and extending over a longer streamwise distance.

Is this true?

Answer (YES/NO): NO